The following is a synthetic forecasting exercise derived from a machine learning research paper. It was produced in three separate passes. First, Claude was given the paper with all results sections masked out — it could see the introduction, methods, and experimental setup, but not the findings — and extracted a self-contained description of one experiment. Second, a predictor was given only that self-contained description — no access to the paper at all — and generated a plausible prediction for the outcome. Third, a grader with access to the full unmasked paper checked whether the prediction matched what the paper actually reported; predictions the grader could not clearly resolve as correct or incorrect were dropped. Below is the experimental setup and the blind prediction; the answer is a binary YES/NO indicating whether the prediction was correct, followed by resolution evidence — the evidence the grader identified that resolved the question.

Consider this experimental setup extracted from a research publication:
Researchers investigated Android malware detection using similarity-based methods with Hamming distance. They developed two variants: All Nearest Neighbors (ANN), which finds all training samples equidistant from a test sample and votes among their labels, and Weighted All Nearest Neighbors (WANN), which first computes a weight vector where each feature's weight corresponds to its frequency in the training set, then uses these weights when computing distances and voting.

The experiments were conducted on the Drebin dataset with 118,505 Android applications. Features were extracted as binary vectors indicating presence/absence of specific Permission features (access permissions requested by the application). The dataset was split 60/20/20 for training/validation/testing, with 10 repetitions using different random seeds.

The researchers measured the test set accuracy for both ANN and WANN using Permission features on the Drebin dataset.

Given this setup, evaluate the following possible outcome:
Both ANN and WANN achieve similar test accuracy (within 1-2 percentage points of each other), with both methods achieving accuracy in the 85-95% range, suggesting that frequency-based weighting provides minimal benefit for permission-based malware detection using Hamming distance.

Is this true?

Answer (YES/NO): NO